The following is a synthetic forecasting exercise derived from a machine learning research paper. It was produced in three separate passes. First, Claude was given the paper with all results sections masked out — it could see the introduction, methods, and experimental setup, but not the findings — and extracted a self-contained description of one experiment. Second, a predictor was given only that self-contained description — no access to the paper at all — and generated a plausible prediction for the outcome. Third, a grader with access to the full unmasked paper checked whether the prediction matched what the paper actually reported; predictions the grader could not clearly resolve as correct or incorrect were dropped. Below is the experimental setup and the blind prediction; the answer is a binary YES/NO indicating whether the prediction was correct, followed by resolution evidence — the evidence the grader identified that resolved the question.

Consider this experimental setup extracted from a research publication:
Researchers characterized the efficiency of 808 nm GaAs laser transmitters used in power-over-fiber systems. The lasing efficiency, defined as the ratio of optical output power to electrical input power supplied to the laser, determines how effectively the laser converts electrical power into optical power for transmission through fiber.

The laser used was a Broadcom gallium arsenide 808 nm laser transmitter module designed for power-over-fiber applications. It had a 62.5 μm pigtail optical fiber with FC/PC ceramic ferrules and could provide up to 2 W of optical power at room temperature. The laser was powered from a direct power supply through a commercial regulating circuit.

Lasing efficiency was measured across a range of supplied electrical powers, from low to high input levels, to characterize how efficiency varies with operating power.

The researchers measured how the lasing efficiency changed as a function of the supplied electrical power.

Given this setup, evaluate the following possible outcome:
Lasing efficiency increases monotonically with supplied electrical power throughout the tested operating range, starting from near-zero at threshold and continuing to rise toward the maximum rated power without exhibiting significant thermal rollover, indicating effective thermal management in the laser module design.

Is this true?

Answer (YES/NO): NO